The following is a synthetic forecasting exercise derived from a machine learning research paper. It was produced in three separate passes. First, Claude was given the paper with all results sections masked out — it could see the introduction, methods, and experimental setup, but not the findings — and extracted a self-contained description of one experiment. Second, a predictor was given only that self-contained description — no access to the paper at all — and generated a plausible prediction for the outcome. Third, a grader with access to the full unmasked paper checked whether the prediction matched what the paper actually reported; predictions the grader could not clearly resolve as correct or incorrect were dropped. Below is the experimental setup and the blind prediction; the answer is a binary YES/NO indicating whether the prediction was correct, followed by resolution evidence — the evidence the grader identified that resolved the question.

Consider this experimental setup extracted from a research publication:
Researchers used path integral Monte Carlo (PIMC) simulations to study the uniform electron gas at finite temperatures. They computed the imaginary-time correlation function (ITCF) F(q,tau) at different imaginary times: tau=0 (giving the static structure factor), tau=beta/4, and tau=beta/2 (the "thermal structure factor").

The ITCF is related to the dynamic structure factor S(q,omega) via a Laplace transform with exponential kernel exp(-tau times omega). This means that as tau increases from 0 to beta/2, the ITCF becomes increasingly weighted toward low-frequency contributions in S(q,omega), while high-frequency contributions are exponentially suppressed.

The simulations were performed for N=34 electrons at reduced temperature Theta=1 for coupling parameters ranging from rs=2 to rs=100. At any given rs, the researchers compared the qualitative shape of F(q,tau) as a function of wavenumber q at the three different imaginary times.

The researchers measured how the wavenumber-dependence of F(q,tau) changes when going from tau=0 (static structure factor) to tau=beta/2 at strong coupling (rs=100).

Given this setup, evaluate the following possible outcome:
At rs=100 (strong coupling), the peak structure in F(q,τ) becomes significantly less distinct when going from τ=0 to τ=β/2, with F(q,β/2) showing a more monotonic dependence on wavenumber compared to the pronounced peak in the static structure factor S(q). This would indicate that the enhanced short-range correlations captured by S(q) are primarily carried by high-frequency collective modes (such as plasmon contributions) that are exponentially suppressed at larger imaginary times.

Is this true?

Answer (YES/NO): NO